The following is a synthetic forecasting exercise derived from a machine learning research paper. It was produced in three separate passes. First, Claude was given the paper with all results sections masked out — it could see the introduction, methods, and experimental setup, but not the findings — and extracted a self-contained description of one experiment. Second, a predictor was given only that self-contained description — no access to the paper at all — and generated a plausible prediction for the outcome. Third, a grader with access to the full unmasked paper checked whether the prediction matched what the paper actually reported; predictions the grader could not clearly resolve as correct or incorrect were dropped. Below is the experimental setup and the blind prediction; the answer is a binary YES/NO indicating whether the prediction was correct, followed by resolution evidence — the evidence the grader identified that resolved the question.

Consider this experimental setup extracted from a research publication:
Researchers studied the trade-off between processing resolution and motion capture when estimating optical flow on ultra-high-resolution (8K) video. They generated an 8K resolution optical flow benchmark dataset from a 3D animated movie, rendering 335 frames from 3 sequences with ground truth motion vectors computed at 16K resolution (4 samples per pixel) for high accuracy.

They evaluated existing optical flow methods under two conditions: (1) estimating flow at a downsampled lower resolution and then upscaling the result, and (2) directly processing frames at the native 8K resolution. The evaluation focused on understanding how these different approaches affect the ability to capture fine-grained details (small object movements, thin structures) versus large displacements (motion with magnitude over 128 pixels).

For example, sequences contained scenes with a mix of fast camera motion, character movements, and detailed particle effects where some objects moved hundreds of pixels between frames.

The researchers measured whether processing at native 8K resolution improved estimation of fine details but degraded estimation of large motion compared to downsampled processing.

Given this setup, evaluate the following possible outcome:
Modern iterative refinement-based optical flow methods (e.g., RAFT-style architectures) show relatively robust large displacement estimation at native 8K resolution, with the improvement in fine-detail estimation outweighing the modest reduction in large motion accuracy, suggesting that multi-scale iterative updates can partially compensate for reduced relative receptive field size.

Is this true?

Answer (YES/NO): NO